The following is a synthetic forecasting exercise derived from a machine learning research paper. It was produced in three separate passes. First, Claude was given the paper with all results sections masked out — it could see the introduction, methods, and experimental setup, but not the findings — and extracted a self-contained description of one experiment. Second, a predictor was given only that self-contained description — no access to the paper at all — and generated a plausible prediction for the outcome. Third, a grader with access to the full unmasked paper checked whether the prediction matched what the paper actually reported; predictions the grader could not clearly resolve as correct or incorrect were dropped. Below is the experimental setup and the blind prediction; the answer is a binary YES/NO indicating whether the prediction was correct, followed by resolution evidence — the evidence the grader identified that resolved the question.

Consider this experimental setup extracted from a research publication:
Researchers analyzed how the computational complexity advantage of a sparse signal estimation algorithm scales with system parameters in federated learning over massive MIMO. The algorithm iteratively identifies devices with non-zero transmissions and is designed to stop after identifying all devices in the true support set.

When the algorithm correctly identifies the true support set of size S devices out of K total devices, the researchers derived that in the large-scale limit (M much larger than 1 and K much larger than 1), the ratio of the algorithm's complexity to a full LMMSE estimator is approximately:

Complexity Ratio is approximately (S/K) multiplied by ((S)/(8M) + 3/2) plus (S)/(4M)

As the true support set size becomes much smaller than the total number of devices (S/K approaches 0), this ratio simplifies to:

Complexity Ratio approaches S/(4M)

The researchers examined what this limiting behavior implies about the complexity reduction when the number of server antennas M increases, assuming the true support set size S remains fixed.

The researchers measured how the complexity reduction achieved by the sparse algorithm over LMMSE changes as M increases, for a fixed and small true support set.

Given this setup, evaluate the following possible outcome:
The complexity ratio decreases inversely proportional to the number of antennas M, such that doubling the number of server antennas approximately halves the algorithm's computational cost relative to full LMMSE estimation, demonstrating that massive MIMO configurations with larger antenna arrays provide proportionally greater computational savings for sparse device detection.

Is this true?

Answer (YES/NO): YES